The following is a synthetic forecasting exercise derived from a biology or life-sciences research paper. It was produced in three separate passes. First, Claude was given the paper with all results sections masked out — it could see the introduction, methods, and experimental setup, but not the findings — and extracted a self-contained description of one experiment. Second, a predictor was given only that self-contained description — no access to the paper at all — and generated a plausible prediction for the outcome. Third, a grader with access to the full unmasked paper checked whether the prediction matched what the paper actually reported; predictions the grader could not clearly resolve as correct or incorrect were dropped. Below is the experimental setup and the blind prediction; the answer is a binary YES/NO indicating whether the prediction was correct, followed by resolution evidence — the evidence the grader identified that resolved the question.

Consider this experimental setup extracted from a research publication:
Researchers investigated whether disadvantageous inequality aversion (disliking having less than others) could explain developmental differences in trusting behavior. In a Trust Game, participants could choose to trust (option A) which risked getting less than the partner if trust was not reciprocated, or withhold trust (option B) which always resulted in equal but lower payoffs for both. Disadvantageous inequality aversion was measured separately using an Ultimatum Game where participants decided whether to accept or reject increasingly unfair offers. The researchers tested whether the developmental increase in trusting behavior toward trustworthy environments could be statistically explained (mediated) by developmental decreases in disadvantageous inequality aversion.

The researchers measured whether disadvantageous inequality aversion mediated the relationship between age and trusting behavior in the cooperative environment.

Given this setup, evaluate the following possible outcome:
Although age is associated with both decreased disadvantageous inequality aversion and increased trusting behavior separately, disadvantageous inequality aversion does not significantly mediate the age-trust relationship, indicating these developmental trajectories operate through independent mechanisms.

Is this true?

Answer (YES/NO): NO